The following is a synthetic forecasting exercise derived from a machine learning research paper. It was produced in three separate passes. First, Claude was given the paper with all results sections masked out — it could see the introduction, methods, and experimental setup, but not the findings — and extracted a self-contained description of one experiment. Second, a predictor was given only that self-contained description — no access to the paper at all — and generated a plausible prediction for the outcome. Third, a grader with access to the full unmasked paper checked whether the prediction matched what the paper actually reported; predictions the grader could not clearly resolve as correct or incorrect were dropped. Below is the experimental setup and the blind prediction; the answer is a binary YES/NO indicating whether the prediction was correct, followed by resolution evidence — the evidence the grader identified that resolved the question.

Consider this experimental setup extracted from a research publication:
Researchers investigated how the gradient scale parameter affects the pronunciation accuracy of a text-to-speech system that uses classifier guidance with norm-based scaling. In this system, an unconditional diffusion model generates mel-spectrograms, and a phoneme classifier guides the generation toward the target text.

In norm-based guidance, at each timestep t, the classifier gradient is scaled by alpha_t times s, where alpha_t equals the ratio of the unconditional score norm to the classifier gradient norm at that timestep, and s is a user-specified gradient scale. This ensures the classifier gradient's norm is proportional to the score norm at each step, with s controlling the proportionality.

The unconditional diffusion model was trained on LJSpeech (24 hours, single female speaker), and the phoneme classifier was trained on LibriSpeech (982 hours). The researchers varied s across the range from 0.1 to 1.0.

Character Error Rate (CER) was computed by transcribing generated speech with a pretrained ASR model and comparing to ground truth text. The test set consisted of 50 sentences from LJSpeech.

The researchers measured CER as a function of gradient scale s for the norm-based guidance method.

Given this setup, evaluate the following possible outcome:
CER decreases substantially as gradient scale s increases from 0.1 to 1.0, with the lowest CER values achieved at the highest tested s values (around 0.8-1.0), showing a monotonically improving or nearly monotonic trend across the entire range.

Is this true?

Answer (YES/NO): NO